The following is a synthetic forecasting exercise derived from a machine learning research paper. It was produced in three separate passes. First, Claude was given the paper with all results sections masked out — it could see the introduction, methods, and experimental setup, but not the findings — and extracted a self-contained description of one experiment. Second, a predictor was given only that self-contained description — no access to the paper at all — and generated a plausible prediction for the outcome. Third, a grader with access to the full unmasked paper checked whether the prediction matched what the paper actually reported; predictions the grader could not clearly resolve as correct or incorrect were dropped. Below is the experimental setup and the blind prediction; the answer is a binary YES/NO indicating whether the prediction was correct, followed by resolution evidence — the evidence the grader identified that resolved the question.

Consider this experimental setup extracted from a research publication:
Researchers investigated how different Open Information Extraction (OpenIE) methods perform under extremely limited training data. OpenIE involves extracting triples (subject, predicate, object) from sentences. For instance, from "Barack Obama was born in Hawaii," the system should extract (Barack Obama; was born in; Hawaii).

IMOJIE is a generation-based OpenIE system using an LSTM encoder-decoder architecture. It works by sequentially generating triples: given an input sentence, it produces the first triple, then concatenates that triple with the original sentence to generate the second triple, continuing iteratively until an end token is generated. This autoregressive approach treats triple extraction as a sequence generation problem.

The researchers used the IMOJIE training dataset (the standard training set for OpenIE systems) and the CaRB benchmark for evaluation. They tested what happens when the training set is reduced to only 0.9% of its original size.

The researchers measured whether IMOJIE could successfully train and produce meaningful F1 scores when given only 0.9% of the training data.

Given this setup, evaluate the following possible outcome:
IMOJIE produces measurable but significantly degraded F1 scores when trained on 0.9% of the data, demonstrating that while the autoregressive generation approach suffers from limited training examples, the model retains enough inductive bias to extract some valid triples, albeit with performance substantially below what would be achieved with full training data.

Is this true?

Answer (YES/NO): NO